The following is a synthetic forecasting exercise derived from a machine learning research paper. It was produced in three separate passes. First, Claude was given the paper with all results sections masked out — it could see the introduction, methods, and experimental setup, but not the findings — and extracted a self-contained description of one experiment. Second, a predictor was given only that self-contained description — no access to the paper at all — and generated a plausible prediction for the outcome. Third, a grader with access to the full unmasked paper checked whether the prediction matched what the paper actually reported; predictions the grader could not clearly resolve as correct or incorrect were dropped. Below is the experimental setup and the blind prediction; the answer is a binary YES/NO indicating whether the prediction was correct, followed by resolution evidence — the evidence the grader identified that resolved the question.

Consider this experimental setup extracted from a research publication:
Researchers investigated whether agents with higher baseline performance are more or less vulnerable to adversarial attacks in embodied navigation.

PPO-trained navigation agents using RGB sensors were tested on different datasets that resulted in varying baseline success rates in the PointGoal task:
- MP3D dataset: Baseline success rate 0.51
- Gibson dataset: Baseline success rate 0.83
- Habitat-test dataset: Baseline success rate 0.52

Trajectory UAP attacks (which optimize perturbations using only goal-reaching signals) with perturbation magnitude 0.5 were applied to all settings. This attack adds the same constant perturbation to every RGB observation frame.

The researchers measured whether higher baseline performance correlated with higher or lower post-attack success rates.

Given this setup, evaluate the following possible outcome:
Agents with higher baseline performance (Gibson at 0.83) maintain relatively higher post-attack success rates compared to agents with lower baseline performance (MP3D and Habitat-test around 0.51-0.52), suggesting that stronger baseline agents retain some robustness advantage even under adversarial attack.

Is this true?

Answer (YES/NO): NO